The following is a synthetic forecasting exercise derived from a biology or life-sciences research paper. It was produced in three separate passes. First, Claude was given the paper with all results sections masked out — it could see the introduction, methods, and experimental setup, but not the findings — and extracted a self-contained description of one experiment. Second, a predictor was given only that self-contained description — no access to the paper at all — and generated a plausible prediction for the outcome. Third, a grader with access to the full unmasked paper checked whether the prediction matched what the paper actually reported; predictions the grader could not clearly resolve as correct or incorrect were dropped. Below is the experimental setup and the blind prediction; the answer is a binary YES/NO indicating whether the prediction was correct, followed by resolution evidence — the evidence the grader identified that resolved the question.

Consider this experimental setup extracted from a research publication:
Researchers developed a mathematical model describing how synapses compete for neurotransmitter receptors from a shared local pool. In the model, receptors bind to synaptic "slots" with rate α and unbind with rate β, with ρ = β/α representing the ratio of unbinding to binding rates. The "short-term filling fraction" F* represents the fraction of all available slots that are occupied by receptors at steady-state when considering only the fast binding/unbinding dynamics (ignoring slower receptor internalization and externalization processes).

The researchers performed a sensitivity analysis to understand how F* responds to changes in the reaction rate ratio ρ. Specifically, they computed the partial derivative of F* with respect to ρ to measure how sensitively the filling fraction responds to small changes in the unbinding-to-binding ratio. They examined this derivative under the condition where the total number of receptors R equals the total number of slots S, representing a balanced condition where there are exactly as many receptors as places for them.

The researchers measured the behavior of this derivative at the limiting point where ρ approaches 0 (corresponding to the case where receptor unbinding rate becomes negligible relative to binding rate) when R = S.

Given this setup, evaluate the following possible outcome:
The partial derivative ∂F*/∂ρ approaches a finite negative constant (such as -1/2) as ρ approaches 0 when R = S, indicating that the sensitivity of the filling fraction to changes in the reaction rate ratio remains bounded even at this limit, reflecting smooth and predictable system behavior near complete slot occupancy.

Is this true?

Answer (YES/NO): NO